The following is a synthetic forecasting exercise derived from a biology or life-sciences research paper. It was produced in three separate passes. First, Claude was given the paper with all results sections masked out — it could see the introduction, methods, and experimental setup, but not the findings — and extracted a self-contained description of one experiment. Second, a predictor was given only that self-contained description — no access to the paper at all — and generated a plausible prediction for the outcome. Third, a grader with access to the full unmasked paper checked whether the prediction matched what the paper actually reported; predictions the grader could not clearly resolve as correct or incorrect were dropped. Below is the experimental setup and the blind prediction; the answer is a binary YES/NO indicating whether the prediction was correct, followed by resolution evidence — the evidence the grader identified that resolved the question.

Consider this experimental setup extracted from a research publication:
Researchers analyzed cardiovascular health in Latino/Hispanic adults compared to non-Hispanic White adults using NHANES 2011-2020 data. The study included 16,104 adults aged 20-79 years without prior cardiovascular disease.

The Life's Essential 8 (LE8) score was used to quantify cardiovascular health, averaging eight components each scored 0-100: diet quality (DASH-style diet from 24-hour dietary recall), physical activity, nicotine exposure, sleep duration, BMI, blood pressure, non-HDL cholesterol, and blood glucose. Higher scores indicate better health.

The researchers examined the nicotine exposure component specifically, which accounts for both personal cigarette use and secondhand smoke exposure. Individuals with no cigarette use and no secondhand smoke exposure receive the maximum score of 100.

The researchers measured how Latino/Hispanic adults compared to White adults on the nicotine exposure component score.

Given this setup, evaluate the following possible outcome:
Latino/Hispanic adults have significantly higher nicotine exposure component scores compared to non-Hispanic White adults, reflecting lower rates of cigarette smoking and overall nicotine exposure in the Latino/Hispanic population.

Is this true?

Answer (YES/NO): NO